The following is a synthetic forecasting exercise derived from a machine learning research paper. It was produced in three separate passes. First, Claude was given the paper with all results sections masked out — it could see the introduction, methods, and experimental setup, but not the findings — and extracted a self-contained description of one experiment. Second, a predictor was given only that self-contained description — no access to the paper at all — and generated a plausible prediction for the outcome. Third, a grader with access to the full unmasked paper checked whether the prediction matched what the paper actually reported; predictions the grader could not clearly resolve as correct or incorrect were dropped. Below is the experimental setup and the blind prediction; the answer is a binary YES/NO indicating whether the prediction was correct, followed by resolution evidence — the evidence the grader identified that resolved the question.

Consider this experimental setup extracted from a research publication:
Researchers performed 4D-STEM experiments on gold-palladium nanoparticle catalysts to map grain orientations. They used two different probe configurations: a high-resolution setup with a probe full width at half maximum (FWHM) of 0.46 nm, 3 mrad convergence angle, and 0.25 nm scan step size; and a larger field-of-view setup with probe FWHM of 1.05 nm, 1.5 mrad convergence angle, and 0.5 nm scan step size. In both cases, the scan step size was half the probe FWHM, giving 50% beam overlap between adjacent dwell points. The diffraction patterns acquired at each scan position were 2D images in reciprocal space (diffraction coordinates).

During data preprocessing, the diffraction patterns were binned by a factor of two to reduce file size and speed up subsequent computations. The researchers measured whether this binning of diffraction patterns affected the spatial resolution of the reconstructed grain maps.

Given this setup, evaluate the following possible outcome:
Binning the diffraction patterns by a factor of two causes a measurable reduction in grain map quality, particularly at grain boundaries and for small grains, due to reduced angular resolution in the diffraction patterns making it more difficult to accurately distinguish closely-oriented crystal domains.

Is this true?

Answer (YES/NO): NO